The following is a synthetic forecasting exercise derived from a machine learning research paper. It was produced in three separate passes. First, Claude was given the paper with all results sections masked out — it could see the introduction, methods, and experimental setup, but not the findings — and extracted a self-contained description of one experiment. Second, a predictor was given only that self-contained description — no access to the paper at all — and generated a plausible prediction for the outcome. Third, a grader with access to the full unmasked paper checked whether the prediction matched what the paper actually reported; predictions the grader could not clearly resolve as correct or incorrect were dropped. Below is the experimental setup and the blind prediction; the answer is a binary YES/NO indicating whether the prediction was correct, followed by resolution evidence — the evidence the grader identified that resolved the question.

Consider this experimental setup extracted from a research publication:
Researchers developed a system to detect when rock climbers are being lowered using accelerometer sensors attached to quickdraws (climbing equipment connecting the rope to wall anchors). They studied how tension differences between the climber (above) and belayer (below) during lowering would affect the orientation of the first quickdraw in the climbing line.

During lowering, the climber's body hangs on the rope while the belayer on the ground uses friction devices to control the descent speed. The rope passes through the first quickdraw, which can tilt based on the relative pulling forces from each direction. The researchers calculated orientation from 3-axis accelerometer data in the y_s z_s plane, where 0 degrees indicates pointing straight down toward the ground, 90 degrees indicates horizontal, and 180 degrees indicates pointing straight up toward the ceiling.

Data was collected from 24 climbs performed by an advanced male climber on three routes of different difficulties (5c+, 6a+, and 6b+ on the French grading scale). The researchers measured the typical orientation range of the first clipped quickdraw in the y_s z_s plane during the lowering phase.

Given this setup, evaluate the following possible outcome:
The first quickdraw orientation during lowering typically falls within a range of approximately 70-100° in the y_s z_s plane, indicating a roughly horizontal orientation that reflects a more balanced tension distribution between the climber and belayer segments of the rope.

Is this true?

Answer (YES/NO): NO